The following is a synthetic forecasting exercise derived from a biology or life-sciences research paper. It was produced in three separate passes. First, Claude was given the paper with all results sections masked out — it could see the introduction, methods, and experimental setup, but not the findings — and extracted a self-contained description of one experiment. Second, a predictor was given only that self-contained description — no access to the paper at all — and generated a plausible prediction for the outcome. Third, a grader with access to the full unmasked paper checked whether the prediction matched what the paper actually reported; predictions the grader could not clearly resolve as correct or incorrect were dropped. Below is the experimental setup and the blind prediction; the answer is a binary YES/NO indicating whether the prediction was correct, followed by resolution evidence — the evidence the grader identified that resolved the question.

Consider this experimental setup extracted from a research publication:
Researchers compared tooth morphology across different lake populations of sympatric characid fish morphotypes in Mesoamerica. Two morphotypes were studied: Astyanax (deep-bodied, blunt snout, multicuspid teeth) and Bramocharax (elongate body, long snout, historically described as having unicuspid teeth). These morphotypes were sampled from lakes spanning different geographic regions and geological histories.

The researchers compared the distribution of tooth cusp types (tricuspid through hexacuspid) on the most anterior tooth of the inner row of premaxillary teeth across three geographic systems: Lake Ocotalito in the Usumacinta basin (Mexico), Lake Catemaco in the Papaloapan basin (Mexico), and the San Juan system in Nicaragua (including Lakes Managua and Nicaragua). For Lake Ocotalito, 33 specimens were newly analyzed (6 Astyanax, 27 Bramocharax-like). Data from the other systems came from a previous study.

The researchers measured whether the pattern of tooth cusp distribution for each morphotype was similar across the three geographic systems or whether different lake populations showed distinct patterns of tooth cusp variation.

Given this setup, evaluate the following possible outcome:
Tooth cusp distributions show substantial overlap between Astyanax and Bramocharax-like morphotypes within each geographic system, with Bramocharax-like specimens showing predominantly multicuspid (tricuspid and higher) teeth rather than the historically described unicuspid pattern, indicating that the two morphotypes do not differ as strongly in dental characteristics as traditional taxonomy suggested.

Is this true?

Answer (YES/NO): NO